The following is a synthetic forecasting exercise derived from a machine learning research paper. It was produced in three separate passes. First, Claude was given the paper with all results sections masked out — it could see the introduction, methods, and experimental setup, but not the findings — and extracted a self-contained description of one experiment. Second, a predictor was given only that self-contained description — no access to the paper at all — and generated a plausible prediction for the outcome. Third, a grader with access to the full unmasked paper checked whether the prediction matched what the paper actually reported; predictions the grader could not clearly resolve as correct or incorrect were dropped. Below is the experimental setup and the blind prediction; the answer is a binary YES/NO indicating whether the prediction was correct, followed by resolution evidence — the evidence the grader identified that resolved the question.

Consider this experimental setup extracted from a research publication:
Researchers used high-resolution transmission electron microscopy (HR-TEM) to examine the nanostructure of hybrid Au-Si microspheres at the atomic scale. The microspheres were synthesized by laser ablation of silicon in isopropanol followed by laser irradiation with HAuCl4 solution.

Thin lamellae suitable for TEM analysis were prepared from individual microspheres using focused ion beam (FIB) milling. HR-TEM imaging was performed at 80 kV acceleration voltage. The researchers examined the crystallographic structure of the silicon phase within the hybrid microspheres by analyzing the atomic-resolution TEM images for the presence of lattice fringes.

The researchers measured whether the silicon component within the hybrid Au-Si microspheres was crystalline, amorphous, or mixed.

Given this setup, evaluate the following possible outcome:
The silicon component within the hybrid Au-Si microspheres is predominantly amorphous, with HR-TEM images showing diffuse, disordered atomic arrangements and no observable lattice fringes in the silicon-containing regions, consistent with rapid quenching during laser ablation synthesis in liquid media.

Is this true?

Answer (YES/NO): NO